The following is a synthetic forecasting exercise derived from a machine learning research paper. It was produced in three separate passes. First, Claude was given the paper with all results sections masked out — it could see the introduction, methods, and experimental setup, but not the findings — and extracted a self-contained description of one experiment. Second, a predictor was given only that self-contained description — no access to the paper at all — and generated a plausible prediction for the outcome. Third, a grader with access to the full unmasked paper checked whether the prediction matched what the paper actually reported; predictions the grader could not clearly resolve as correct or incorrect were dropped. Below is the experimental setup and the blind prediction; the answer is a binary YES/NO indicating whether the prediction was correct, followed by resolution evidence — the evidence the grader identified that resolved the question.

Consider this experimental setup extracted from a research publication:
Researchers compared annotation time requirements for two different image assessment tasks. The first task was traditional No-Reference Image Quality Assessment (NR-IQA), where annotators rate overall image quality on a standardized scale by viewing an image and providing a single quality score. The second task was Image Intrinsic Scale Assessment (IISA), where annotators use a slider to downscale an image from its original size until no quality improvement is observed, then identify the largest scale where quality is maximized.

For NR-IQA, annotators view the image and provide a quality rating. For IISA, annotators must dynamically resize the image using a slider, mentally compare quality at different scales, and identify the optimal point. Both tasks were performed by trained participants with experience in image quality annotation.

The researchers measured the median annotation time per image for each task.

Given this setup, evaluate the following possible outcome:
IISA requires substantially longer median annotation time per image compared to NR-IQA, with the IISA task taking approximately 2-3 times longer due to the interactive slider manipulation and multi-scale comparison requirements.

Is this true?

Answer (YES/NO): NO